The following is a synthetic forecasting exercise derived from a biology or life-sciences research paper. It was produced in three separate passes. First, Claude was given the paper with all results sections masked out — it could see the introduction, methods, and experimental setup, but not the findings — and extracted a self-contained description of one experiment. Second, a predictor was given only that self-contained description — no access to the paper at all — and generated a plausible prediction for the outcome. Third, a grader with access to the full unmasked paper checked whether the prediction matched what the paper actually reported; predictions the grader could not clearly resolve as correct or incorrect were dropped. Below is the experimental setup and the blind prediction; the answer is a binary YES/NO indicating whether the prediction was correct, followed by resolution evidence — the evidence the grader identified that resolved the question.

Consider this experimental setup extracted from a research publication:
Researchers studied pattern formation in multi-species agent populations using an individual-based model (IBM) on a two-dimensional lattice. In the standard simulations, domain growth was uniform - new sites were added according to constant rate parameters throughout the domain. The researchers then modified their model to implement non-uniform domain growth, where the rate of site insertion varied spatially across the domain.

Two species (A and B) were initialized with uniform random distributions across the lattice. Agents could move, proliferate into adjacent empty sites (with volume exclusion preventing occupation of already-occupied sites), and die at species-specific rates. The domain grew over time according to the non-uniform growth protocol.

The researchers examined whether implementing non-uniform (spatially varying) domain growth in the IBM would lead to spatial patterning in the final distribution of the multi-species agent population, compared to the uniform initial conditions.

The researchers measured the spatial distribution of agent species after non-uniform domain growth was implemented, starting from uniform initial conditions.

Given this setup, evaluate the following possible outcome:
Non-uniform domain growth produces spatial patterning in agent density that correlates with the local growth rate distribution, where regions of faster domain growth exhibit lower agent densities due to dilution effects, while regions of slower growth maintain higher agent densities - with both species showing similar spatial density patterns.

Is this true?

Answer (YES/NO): NO